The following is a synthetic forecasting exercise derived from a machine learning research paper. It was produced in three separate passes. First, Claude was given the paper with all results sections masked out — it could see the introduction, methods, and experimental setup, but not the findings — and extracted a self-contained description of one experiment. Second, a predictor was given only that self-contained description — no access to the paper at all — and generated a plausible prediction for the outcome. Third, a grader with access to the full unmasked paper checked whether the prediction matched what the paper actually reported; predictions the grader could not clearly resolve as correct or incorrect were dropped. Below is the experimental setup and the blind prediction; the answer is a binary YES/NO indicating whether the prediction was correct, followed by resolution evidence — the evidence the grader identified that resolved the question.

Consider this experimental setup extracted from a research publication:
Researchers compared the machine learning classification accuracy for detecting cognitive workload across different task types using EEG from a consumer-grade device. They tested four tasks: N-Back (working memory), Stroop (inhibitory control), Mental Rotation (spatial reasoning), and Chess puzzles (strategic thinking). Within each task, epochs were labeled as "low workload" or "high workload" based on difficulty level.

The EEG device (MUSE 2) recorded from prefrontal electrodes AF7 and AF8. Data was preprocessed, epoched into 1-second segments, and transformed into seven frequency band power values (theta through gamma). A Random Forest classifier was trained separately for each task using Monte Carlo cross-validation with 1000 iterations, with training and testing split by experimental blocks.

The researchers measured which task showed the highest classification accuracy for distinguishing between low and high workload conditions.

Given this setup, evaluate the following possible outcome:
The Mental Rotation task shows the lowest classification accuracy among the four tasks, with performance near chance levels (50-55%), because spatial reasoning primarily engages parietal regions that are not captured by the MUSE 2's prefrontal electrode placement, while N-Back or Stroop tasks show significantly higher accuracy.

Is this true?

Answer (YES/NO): YES